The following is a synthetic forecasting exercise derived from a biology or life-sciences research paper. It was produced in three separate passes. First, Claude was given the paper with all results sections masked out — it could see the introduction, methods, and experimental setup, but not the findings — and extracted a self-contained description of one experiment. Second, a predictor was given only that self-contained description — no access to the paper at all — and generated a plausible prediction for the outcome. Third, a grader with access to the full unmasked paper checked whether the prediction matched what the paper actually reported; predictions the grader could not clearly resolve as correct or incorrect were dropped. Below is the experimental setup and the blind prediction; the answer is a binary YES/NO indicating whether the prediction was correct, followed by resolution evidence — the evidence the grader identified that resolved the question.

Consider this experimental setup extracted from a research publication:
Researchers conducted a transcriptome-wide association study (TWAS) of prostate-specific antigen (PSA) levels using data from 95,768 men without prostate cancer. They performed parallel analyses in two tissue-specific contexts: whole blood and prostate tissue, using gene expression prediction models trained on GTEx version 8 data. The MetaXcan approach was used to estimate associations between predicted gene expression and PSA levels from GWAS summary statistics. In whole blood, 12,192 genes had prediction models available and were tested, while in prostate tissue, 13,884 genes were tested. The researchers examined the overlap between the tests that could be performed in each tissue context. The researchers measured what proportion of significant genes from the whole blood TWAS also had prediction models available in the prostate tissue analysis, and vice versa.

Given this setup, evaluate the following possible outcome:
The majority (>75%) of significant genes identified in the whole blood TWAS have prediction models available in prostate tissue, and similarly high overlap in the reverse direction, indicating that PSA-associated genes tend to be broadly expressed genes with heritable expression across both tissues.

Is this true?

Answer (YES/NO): YES